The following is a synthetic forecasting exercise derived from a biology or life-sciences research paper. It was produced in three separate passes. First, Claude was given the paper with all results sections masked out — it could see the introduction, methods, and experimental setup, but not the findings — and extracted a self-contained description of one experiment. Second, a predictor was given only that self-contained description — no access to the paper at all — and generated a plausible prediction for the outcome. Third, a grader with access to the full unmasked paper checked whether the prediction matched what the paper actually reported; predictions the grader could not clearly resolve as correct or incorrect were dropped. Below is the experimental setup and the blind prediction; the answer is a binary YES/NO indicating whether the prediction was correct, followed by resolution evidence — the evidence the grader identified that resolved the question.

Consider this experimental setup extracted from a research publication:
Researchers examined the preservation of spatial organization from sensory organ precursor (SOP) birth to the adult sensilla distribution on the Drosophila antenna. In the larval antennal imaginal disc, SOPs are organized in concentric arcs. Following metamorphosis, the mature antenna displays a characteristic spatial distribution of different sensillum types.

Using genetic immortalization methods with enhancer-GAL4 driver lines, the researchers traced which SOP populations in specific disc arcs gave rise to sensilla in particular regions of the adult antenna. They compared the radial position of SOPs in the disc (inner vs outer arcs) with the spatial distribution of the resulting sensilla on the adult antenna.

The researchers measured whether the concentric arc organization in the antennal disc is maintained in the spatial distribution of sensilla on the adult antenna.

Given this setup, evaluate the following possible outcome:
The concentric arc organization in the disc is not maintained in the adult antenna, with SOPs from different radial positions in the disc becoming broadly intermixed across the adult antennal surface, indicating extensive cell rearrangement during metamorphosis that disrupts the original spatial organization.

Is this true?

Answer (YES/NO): NO